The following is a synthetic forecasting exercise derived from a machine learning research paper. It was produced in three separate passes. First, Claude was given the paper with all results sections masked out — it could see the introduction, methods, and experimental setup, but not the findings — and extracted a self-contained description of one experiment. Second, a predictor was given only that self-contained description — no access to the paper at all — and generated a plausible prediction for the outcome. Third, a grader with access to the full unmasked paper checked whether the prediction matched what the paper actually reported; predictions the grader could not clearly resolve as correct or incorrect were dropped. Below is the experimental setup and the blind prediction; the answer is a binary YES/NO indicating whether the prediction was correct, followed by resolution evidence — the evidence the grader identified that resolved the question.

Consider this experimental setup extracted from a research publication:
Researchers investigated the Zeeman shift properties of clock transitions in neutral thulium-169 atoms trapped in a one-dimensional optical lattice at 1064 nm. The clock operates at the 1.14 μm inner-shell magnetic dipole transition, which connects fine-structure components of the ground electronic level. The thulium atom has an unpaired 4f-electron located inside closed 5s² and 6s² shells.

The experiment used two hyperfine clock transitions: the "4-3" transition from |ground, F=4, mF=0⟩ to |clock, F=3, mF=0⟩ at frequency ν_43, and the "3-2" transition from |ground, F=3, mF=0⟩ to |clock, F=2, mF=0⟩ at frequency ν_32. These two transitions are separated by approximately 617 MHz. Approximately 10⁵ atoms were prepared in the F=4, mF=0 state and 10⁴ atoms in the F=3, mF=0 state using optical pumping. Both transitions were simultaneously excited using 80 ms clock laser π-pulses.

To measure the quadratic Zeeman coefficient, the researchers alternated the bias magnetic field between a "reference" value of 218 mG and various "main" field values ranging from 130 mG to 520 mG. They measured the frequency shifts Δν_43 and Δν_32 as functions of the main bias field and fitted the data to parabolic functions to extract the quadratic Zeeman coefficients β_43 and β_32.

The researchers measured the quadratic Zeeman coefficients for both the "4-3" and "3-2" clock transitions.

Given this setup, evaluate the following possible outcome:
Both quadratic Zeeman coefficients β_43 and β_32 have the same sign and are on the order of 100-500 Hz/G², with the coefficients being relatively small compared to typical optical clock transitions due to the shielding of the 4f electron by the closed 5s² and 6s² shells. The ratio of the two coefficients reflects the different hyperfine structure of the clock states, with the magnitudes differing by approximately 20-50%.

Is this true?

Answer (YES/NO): NO